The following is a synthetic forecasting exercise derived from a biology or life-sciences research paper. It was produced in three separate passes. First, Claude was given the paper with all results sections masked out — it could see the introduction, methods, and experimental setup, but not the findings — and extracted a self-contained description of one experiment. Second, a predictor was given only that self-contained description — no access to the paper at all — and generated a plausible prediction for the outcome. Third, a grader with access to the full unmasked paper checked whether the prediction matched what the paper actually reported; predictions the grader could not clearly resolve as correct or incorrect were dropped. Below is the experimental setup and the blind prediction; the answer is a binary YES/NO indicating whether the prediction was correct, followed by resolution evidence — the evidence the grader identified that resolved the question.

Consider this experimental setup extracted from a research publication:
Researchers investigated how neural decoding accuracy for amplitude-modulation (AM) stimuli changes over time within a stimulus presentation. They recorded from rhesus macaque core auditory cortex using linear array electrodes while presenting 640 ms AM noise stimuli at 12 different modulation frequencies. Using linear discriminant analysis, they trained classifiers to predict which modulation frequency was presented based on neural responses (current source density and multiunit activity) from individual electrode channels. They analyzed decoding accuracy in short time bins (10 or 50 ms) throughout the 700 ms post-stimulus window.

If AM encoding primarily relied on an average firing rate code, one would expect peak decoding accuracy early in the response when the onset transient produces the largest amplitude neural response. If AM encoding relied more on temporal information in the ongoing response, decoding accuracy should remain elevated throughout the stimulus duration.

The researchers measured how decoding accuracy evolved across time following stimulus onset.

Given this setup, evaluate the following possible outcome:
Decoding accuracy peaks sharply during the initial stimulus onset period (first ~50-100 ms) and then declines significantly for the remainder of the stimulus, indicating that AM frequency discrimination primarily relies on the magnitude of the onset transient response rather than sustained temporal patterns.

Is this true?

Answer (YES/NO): NO